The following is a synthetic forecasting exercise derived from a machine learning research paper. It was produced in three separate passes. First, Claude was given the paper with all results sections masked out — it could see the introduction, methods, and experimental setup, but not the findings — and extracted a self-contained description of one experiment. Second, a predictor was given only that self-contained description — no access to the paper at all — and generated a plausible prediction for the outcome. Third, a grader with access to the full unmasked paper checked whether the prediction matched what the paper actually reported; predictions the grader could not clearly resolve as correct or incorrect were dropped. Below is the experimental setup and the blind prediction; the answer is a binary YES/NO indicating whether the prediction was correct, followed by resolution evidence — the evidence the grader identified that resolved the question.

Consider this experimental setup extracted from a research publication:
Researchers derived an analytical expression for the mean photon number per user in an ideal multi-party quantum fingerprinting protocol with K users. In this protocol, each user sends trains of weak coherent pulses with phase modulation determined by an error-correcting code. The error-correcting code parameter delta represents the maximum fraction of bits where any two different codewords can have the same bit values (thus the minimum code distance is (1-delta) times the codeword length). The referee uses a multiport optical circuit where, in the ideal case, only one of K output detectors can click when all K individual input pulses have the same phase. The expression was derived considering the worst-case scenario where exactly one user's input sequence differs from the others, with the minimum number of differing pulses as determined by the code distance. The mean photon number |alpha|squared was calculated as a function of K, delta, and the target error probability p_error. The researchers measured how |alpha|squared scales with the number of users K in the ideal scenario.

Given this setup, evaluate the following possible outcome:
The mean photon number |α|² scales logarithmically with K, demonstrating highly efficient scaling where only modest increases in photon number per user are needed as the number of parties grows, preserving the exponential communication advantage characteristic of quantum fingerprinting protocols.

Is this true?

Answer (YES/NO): NO